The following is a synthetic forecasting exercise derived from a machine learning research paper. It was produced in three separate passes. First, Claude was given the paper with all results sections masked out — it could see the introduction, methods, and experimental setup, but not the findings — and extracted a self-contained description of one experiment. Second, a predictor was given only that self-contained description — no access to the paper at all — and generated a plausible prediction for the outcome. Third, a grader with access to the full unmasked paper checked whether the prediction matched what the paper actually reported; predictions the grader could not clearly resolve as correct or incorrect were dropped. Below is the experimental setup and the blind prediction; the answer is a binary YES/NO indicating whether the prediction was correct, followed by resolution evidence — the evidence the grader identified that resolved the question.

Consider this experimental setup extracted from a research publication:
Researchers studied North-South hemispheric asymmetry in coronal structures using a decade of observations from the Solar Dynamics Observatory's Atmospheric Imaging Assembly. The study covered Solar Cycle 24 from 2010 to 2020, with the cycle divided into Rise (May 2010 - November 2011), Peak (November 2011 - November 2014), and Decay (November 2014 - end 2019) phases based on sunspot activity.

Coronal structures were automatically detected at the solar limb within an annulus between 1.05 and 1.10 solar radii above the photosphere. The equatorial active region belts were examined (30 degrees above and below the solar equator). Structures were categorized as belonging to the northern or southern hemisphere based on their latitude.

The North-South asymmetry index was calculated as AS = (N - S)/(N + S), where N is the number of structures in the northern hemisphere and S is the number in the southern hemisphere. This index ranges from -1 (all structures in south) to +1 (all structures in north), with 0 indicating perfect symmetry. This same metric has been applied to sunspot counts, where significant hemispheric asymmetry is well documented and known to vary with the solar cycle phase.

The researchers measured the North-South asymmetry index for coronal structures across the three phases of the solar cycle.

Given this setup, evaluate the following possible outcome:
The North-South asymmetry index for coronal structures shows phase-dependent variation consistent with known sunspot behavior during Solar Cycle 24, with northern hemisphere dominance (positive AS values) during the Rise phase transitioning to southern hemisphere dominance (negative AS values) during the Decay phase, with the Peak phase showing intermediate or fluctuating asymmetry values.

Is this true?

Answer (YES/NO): NO